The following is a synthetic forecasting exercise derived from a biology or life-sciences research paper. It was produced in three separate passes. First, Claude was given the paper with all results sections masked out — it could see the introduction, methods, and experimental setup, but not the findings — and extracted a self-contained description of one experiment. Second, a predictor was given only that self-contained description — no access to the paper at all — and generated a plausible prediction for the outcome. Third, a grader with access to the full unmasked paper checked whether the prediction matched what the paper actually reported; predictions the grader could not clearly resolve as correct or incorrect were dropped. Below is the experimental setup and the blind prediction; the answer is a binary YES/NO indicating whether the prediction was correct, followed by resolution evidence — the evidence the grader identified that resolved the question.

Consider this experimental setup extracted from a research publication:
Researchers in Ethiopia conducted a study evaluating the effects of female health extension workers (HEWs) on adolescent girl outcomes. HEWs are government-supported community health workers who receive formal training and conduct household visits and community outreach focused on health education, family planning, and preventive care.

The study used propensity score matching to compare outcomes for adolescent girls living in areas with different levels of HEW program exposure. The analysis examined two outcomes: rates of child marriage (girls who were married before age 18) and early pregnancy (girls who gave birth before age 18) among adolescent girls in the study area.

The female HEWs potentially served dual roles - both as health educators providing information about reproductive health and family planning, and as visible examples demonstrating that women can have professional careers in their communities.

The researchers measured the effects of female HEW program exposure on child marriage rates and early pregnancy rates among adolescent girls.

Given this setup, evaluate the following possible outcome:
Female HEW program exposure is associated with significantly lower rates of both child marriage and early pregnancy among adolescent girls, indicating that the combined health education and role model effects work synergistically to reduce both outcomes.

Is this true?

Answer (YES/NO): YES